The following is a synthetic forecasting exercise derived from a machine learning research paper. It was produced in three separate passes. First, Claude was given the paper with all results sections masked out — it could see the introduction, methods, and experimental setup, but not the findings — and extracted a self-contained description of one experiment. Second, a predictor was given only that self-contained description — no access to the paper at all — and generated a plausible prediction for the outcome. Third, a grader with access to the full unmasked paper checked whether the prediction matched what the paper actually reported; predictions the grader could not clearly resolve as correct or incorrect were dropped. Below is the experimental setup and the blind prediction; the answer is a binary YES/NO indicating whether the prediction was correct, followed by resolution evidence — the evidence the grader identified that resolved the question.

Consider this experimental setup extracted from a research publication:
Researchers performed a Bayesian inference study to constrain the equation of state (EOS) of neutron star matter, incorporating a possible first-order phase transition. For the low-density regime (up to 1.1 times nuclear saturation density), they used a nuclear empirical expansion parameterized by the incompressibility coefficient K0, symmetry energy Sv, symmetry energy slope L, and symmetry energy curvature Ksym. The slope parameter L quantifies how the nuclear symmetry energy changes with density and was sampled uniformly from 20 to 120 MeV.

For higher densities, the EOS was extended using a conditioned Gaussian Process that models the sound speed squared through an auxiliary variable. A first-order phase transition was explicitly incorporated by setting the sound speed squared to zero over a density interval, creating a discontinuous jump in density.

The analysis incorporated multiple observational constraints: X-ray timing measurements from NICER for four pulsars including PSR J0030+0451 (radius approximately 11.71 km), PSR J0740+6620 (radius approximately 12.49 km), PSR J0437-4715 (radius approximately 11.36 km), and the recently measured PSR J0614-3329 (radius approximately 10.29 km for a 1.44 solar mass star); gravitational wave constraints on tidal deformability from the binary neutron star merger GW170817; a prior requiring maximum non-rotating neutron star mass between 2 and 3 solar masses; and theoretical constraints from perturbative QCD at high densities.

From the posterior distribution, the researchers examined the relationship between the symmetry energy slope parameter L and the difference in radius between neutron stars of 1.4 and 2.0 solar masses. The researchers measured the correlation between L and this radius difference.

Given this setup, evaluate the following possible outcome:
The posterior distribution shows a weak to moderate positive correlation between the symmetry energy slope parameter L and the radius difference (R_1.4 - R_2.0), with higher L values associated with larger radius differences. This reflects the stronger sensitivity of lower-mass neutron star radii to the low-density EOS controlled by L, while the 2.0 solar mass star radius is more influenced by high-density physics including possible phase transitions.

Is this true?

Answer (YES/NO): NO